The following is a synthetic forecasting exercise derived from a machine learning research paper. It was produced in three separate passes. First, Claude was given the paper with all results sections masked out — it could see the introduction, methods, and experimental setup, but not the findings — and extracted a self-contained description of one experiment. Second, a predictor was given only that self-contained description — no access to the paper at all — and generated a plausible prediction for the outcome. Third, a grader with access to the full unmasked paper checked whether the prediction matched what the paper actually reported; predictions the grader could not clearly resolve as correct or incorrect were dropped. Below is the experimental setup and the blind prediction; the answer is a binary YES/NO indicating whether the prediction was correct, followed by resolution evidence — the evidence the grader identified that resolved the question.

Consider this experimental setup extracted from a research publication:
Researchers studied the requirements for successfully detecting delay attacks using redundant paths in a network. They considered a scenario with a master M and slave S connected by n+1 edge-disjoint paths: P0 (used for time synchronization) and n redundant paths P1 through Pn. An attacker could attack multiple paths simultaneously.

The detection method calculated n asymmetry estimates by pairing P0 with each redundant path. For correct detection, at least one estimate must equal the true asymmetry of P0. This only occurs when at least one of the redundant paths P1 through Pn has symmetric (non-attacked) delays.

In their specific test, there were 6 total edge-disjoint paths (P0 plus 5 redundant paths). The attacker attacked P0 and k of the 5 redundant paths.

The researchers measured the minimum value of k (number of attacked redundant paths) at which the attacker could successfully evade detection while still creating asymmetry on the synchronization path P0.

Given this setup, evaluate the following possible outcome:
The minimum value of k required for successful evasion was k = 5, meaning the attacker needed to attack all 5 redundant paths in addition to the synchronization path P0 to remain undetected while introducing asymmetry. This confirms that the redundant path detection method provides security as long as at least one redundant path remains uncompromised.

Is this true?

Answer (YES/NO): YES